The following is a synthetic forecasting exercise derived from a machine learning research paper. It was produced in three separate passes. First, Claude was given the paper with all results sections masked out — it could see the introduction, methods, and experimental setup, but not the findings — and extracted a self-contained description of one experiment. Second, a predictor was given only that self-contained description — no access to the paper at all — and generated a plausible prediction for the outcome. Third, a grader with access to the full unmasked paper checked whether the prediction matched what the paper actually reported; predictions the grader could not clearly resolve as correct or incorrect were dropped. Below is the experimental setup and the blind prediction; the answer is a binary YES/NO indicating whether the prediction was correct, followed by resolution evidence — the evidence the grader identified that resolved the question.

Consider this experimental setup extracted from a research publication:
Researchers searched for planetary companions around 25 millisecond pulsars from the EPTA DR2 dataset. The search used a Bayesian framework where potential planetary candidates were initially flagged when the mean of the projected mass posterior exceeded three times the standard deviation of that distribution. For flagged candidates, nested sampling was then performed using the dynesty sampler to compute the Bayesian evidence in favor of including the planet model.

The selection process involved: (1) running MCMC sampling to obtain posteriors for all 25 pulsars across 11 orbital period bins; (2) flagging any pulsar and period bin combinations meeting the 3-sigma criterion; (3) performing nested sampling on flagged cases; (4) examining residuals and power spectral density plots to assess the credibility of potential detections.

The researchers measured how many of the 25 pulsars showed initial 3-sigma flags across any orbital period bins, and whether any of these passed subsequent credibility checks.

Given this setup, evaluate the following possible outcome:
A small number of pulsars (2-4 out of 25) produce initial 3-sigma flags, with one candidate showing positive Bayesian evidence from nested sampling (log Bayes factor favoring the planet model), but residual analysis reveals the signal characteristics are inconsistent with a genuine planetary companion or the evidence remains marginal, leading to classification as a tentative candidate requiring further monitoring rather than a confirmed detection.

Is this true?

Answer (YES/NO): NO